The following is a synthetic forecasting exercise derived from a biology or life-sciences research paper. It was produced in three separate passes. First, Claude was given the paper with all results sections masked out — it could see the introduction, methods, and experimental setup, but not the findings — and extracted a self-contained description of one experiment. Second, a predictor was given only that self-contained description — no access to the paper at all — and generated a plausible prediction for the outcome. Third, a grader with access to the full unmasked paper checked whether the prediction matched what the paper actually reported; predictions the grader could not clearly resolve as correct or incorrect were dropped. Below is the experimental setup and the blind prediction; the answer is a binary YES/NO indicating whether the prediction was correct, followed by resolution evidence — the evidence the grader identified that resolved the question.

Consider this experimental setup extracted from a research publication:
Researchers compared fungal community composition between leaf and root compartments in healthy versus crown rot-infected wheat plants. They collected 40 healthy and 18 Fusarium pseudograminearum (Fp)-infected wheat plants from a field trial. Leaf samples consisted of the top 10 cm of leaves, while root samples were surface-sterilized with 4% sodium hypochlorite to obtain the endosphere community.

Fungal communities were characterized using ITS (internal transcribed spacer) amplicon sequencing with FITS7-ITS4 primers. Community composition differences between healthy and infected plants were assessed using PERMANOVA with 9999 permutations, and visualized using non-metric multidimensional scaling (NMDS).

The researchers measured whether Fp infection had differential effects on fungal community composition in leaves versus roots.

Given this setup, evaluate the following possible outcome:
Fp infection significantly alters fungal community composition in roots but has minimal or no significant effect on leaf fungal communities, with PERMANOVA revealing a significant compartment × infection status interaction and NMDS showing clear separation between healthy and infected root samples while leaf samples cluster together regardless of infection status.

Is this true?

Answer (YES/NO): NO